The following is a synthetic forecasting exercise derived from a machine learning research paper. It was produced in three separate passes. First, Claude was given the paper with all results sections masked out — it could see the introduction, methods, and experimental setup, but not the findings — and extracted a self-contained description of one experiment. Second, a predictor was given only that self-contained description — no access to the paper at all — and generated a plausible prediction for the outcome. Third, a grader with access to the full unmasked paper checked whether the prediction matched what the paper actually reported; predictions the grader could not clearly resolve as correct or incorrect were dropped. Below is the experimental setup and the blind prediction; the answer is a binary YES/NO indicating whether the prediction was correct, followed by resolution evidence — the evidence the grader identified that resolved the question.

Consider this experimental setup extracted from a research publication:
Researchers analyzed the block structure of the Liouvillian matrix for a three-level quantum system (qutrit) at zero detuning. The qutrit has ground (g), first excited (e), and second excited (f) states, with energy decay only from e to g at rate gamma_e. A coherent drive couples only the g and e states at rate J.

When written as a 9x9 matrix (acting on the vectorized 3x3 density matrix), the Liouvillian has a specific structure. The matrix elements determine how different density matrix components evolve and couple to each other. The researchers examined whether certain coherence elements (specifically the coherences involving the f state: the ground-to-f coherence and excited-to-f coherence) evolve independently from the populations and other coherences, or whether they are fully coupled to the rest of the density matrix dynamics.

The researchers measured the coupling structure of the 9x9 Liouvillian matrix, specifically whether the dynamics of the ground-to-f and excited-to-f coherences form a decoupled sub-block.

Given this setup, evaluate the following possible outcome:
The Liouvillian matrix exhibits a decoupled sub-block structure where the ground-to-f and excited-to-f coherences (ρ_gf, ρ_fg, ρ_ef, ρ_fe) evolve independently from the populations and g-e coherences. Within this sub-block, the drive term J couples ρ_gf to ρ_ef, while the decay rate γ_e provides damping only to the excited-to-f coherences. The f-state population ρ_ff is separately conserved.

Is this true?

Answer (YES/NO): YES